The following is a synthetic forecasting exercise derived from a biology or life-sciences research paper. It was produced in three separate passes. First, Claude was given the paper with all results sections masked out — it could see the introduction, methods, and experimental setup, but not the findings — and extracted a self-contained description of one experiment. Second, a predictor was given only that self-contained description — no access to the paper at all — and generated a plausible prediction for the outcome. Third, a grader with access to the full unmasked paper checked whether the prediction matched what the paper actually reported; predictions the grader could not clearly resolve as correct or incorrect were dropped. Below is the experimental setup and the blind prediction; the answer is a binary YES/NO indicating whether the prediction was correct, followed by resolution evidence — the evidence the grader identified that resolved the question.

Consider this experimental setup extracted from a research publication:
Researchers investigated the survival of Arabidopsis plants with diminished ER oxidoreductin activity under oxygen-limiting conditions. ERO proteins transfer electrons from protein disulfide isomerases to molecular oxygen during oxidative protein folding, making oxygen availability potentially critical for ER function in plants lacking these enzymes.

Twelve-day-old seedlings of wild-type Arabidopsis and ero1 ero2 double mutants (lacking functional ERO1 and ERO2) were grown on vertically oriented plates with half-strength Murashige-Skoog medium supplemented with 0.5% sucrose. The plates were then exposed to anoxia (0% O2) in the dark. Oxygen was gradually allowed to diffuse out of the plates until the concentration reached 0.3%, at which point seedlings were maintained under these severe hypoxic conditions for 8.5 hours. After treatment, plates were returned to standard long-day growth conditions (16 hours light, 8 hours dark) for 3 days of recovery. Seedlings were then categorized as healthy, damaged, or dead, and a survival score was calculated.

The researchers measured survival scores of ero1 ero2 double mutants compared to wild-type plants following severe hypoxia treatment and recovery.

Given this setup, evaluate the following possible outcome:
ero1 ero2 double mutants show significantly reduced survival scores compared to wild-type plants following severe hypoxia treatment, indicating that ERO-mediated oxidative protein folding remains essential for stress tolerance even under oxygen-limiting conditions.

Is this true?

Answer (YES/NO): YES